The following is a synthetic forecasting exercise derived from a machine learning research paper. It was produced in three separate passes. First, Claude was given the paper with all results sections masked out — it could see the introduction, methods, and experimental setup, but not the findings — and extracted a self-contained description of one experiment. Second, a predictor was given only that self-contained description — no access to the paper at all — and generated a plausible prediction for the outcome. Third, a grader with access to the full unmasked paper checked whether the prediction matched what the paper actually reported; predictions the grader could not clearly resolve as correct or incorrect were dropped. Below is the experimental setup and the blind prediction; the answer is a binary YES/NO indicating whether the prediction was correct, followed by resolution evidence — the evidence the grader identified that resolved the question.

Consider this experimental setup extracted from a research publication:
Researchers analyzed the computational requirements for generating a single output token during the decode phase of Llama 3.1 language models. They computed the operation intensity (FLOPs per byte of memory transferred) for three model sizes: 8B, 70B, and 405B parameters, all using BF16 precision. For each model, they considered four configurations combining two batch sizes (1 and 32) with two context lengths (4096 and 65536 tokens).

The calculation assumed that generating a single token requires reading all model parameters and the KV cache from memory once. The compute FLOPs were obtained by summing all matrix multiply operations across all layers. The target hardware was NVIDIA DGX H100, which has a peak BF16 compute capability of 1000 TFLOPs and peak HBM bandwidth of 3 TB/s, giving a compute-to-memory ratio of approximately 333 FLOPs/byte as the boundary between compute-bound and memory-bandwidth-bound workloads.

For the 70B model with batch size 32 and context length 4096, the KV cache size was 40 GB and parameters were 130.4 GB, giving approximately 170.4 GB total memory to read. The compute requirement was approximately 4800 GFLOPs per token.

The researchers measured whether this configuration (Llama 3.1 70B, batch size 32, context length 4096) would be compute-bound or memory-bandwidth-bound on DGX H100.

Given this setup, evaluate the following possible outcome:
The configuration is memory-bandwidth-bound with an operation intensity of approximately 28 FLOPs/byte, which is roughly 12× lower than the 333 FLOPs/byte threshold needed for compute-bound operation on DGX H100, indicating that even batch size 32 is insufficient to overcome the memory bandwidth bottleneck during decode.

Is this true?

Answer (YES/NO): YES